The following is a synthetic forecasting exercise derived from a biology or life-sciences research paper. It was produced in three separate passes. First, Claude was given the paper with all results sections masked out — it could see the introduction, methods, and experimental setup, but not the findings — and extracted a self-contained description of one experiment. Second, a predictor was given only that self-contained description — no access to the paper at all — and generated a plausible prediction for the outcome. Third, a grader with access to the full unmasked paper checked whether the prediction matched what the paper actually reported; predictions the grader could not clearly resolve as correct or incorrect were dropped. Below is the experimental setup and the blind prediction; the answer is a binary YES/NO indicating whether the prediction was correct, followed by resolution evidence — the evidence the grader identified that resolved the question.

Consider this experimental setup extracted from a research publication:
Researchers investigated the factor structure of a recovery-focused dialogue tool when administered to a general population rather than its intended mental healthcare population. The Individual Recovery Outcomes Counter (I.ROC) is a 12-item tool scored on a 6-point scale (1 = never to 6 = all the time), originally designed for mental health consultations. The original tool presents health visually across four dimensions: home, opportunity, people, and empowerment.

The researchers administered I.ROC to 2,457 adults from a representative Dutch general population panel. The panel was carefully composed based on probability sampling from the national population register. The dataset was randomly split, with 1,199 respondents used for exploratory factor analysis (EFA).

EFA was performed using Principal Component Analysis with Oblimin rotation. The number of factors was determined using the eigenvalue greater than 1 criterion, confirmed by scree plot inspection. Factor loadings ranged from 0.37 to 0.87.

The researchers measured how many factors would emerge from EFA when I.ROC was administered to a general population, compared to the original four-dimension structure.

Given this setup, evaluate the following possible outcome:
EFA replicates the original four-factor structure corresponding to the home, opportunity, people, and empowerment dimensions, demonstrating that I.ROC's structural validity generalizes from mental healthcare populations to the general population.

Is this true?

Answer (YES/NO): NO